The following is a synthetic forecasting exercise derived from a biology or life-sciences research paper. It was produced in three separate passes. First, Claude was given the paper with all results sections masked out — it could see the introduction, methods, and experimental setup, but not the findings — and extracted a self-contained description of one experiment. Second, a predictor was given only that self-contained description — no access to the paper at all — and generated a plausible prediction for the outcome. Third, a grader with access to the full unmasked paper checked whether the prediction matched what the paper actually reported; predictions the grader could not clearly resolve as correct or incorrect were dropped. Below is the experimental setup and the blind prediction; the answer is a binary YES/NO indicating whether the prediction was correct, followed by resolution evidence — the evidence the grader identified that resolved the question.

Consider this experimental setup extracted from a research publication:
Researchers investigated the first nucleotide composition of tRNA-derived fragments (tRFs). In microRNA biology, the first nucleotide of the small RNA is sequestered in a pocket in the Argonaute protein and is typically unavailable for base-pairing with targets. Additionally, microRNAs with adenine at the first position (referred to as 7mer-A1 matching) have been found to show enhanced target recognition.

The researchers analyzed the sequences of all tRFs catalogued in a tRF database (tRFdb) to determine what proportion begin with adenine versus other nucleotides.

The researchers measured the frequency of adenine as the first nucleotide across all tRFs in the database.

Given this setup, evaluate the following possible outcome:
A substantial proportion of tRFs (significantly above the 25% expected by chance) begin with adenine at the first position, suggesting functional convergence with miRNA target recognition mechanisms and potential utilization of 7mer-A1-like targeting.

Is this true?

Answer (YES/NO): YES